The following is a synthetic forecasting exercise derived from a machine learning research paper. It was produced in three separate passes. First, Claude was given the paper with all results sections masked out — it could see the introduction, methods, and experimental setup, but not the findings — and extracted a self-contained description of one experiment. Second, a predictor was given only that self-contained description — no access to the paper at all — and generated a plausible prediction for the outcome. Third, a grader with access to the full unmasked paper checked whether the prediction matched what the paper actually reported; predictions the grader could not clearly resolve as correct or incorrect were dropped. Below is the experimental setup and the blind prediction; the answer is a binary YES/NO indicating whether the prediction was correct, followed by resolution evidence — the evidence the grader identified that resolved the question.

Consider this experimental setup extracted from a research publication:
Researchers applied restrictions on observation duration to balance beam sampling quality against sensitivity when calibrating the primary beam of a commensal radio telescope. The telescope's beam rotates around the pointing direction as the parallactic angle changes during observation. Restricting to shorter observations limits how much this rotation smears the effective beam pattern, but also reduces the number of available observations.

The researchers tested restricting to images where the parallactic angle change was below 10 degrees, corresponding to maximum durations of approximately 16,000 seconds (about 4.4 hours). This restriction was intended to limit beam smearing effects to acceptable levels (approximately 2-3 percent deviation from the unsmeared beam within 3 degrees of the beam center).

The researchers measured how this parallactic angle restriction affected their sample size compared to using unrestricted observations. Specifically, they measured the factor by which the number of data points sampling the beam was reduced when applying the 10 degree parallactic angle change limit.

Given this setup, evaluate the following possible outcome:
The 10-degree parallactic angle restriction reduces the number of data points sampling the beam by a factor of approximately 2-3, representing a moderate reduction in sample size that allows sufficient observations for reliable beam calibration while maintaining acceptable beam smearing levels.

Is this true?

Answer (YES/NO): YES